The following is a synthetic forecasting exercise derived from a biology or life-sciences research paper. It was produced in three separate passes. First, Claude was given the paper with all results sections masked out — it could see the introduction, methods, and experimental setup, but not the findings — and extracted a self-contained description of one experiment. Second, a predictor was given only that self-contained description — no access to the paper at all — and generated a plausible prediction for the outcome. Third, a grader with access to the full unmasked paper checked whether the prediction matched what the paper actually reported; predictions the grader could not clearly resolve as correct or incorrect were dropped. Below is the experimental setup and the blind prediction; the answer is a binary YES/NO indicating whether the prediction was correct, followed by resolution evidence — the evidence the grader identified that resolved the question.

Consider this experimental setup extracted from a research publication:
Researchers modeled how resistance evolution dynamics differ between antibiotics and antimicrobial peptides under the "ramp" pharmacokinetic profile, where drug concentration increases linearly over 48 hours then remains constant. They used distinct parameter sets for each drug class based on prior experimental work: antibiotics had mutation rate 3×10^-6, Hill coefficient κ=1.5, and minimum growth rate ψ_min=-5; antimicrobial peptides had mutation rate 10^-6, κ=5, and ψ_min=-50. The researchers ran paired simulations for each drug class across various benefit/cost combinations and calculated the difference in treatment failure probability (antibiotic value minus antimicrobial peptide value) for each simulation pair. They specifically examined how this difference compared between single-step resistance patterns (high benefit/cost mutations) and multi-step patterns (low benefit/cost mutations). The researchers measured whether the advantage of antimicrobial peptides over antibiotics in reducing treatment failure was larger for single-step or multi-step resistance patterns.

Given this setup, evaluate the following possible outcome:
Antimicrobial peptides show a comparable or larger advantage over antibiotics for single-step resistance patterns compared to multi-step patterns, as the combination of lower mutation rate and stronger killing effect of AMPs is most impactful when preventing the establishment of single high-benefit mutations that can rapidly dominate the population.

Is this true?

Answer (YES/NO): YES